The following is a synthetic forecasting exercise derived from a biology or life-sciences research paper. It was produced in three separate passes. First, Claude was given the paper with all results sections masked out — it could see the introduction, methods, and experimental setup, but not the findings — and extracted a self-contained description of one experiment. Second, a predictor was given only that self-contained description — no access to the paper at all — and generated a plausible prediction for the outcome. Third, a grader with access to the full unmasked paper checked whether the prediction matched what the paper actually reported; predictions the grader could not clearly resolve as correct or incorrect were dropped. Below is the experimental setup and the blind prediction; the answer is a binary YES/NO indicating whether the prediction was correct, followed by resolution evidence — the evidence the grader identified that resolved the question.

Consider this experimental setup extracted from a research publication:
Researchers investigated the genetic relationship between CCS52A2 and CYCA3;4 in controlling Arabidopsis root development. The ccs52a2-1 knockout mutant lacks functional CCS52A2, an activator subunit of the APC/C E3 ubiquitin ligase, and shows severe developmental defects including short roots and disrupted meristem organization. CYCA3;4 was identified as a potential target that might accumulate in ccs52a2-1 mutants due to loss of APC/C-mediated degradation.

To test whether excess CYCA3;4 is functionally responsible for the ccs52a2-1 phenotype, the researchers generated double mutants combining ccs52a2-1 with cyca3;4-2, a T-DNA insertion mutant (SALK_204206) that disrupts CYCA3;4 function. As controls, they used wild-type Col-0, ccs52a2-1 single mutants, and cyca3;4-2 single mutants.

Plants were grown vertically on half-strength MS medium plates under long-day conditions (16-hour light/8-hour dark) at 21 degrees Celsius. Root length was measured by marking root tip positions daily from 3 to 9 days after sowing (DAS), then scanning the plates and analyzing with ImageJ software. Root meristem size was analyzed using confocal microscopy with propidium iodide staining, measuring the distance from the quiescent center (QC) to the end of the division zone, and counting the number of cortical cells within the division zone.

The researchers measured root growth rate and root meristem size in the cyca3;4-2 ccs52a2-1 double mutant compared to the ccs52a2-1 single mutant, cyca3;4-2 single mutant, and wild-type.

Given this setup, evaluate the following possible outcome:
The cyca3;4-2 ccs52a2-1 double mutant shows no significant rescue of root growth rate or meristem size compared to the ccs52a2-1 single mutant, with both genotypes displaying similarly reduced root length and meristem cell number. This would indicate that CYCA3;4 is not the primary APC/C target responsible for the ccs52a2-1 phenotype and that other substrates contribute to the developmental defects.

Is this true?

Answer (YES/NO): NO